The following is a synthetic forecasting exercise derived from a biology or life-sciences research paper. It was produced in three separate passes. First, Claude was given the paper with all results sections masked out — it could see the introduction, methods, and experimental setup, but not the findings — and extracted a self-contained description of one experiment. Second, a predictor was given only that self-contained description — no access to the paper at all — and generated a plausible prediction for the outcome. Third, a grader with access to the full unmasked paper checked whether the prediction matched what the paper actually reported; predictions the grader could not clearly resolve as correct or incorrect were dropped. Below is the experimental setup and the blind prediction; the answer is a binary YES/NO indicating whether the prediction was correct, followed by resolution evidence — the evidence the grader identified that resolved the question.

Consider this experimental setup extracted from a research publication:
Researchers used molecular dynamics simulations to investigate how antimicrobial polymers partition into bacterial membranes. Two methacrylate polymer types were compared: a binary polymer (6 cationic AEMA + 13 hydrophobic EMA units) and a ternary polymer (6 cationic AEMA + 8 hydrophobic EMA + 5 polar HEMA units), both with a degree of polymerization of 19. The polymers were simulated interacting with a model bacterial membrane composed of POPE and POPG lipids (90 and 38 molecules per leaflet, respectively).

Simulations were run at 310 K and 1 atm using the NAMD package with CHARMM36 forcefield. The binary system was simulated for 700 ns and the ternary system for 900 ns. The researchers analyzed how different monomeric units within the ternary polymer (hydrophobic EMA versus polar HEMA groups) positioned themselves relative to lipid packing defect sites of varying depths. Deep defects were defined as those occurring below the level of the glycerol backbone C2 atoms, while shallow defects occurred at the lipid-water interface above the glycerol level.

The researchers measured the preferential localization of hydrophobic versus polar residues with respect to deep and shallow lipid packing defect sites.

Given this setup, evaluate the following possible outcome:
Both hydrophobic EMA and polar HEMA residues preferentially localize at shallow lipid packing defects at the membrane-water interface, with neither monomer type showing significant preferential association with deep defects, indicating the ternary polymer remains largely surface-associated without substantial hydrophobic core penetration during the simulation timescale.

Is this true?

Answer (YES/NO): NO